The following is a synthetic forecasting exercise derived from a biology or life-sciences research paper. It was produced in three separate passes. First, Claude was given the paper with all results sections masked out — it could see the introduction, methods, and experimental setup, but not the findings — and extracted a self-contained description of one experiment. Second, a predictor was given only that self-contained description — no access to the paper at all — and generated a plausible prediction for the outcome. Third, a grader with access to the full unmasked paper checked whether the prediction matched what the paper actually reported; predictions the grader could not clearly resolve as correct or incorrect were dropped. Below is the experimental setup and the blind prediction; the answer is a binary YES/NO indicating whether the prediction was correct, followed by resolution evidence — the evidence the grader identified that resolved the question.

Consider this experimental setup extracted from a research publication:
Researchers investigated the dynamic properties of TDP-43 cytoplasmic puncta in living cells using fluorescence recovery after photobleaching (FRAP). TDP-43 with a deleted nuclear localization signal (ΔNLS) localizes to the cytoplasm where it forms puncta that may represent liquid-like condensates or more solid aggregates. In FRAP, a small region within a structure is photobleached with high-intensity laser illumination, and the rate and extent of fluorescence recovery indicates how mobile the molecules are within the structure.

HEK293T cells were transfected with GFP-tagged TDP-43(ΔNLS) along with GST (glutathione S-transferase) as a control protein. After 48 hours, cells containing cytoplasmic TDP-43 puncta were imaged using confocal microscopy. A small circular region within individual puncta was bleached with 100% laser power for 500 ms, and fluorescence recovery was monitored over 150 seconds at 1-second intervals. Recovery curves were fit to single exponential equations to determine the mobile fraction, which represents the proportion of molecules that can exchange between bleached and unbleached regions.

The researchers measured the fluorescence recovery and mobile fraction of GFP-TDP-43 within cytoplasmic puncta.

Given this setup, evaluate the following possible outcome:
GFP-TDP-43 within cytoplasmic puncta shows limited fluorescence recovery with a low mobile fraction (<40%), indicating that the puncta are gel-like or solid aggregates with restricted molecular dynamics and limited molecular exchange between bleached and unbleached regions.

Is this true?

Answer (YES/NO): NO